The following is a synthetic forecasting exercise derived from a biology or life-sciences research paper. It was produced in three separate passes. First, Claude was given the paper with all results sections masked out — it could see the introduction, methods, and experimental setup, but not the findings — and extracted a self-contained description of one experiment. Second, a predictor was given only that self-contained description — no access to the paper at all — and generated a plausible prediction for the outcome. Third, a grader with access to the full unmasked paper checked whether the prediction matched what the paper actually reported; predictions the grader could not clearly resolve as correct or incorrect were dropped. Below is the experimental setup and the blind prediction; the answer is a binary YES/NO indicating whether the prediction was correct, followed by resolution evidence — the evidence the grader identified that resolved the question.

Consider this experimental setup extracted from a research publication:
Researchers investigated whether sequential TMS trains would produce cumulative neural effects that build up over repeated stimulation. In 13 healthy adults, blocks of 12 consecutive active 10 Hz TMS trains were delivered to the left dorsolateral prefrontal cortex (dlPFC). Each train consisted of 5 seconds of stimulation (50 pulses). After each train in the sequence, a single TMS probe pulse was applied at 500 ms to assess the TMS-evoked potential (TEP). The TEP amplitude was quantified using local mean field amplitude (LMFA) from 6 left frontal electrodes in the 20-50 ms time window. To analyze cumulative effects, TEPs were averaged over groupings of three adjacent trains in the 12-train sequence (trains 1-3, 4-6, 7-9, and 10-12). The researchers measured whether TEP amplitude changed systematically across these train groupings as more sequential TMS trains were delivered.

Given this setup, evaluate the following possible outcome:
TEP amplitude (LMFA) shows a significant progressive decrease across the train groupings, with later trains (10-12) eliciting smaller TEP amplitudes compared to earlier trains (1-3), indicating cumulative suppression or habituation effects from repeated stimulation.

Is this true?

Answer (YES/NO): NO